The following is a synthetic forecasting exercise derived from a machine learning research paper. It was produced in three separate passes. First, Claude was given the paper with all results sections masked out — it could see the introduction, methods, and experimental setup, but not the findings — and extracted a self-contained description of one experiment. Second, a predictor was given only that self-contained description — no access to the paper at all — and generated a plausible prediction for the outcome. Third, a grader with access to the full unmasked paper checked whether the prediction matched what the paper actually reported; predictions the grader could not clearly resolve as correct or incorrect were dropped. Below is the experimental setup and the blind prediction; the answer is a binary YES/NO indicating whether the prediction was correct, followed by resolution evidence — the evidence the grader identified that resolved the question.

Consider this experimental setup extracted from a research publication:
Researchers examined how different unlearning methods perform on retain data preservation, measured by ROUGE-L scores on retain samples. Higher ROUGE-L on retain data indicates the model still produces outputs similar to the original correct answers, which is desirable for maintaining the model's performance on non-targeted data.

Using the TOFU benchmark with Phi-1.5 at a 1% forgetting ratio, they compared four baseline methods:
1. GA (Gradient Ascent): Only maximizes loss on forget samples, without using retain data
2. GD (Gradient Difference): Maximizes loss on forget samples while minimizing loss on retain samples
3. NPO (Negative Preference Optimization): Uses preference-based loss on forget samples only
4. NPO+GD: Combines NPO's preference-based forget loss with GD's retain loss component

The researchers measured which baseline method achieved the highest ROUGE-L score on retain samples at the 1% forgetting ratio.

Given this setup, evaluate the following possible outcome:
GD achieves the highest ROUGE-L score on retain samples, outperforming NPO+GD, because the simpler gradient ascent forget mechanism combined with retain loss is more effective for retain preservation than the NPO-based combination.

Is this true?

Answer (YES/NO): YES